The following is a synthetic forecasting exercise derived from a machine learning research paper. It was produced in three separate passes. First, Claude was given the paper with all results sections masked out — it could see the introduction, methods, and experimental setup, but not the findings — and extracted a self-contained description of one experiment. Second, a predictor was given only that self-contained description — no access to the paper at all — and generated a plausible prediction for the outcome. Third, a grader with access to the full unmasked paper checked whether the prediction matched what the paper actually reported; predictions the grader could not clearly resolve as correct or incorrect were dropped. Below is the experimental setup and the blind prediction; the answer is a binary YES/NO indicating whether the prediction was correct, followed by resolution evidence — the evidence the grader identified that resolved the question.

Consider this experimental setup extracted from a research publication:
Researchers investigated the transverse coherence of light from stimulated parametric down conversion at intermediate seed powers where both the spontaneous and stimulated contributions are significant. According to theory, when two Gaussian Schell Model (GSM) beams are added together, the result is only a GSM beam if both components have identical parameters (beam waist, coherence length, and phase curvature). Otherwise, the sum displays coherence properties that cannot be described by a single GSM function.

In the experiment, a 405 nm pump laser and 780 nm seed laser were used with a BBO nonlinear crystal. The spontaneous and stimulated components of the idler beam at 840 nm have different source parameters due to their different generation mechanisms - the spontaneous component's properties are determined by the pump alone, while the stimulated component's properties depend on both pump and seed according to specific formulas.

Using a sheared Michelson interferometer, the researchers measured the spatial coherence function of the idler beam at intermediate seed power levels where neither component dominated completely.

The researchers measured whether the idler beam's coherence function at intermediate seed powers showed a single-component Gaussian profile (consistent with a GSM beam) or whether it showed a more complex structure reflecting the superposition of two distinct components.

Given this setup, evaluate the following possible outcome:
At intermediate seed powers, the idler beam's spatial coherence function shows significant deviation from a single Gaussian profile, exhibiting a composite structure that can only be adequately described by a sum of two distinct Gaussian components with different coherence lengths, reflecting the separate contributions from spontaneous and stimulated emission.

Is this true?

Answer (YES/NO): NO